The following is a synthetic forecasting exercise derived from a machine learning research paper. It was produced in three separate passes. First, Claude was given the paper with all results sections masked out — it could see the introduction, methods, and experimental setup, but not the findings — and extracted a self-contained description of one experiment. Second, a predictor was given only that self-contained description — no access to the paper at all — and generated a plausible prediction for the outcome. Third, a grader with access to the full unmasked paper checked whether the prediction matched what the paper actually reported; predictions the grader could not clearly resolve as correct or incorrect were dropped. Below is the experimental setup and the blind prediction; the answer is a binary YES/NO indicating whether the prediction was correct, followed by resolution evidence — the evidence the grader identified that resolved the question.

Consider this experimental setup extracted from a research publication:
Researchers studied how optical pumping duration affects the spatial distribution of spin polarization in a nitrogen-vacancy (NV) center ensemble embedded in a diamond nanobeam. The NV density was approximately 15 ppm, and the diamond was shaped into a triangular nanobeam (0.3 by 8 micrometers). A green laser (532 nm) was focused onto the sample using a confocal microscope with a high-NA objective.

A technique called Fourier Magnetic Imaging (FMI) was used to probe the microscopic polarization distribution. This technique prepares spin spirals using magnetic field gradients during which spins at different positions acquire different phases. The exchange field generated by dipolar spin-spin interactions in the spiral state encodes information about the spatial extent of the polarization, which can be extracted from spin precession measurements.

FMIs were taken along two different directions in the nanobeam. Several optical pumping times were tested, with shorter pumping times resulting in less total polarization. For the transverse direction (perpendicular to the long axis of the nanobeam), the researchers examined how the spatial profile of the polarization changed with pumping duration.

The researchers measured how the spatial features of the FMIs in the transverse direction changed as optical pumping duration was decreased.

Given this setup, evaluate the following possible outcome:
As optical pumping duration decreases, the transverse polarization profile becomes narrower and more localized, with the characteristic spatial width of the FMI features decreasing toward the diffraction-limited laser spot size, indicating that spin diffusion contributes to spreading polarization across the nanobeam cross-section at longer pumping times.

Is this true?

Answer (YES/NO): NO